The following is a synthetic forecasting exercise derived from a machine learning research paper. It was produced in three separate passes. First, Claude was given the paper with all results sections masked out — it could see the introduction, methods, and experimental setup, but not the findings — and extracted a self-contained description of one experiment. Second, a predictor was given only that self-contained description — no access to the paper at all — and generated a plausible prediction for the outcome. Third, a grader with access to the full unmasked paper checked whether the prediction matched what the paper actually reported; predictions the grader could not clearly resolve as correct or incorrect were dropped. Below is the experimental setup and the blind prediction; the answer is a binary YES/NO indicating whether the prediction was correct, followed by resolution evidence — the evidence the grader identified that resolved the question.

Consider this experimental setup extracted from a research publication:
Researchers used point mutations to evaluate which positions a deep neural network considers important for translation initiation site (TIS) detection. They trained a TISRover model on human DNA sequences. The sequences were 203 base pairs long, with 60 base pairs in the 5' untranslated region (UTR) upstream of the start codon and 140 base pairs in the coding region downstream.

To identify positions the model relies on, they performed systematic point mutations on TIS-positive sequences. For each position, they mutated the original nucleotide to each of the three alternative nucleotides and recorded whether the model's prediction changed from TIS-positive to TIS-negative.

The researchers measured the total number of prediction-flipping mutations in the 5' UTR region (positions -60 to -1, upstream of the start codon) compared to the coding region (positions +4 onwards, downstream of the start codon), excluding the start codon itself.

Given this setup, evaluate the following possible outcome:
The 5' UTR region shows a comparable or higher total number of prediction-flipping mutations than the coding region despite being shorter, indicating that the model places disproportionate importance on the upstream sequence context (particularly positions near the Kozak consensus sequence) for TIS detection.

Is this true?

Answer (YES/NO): NO